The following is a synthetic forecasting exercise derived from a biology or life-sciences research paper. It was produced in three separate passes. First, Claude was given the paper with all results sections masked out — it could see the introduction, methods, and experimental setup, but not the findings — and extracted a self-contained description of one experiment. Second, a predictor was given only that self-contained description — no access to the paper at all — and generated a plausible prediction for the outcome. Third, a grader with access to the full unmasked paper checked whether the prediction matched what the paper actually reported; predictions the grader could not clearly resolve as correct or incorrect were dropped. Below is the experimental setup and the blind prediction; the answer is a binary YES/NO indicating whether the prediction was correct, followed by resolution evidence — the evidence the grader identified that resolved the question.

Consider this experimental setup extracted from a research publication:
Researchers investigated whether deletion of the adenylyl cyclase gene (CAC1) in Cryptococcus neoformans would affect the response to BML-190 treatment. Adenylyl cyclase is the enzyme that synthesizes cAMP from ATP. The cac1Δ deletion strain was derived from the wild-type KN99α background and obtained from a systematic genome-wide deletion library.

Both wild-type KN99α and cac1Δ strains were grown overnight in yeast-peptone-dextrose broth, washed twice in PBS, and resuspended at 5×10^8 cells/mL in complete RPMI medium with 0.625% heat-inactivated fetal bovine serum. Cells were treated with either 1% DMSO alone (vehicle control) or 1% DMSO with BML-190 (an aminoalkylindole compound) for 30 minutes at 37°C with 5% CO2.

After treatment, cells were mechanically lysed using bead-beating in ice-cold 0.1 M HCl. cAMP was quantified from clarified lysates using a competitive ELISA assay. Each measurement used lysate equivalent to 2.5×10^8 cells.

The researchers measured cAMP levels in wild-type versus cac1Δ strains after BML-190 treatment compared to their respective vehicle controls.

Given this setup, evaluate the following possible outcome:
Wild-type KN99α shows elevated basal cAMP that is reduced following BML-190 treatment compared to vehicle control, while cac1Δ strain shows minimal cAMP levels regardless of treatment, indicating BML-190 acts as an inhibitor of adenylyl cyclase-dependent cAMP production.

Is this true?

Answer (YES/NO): NO